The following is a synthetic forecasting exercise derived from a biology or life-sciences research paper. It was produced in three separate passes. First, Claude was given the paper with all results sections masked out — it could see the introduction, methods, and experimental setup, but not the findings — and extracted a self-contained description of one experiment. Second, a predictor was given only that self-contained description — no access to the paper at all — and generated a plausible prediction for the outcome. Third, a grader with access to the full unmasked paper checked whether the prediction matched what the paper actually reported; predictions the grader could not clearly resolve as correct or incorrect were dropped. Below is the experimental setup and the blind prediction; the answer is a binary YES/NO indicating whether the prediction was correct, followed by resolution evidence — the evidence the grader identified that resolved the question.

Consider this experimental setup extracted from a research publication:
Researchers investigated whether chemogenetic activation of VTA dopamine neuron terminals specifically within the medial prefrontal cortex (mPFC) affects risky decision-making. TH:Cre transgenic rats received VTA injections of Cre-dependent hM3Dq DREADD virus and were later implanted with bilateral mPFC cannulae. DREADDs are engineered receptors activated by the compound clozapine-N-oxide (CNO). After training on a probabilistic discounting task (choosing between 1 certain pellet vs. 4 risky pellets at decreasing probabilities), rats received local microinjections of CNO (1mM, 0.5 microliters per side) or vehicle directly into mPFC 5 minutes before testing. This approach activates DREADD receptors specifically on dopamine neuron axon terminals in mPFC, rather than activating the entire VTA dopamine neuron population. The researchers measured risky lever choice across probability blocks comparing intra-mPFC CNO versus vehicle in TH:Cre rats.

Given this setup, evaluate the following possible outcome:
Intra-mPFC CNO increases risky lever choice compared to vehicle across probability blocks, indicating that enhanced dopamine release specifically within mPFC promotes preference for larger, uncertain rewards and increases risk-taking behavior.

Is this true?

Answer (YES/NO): NO